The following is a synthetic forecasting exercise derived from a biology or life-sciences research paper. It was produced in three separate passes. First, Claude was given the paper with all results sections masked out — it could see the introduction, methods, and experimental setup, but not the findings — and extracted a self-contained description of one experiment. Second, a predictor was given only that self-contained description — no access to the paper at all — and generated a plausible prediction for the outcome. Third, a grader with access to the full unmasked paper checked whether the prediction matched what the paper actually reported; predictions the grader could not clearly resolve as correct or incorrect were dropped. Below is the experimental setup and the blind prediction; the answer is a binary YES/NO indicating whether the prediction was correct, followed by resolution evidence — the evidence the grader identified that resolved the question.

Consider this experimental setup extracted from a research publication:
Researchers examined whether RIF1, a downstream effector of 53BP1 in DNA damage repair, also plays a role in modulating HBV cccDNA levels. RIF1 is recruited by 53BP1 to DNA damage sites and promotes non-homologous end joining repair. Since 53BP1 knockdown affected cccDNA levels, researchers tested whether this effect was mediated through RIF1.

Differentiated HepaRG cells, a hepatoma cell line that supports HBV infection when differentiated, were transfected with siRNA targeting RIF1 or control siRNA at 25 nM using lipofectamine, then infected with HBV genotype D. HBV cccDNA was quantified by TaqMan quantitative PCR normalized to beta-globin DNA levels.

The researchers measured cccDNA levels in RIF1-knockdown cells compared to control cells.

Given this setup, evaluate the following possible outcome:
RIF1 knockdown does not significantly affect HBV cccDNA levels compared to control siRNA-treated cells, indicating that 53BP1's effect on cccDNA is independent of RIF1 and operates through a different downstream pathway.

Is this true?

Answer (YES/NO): NO